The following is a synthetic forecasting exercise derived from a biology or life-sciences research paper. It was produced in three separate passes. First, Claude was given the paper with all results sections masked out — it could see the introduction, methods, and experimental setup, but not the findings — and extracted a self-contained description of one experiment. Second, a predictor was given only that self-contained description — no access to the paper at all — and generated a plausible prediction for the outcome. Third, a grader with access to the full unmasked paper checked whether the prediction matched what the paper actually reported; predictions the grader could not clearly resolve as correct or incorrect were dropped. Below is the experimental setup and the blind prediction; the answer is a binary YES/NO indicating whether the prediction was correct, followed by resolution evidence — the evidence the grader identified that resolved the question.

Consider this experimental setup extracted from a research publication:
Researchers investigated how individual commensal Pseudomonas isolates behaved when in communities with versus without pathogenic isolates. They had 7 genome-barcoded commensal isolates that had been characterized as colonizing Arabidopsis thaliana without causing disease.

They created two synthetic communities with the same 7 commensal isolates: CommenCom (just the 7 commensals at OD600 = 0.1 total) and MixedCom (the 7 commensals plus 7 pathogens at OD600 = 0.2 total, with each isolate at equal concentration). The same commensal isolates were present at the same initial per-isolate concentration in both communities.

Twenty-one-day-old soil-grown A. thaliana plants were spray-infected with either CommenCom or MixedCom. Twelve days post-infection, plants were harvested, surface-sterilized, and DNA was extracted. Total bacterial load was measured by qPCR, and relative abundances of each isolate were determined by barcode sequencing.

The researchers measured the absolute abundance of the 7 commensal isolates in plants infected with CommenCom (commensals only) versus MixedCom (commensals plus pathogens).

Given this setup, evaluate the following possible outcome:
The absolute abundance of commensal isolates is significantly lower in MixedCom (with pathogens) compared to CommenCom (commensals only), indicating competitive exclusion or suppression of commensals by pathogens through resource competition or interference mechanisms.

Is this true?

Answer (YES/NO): NO